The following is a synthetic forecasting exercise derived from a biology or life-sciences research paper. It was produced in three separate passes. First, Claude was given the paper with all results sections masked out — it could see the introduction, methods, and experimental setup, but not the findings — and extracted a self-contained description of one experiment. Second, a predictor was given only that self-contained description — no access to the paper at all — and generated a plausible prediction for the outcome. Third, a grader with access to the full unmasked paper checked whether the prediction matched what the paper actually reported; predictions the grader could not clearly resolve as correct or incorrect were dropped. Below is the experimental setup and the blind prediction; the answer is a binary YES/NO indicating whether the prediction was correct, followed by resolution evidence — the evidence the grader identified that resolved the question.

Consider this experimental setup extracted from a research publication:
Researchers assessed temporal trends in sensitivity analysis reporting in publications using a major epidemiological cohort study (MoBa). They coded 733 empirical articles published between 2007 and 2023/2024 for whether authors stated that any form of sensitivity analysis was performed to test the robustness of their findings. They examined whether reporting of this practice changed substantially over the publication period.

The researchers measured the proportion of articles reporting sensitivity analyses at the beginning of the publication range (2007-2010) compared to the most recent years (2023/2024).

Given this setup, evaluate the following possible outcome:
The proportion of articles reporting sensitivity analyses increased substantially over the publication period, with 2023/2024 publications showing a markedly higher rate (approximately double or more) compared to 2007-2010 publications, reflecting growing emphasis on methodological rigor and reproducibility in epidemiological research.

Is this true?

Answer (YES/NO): YES